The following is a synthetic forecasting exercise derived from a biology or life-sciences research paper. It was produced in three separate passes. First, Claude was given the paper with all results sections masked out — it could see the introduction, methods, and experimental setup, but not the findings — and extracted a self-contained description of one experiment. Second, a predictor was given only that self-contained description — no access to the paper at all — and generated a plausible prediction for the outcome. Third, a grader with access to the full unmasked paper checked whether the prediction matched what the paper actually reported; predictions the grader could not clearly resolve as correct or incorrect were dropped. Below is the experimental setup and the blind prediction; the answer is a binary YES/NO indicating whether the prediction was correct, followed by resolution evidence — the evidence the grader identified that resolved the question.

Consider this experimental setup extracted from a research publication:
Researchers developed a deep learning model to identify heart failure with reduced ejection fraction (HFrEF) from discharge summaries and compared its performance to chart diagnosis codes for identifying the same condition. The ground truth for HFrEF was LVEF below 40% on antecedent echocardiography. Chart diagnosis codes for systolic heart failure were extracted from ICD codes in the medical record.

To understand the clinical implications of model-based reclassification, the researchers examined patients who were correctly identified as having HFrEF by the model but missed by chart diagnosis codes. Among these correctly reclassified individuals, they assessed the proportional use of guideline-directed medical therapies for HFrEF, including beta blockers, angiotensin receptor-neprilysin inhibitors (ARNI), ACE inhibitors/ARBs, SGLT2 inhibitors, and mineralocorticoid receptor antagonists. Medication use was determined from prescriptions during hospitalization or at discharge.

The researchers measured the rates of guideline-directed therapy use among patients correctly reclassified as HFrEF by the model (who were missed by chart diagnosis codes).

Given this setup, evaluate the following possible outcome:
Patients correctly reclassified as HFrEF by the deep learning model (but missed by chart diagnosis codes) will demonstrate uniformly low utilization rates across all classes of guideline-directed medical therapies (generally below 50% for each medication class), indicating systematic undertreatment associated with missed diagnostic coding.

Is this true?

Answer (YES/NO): NO